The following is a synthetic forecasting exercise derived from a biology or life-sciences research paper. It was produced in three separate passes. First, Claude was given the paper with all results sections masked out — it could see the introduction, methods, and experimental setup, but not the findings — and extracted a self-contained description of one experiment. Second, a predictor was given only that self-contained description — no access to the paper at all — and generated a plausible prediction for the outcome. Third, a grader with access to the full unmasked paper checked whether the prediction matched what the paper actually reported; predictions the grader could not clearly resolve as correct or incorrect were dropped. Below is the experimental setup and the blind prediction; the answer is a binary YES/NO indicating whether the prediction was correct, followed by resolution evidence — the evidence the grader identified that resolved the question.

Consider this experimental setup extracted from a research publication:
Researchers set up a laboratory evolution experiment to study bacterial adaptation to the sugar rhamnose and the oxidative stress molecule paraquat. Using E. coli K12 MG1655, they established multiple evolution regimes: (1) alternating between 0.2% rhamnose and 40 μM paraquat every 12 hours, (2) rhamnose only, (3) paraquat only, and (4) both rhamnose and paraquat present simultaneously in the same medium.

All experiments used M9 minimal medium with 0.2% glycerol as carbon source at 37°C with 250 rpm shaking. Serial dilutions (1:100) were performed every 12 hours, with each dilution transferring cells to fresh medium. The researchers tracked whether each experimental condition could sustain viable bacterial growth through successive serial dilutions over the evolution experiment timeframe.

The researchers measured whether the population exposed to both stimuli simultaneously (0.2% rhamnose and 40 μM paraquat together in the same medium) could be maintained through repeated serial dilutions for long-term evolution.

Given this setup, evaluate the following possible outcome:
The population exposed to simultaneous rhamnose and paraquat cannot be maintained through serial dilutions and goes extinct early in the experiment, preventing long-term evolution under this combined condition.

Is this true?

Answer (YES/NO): YES